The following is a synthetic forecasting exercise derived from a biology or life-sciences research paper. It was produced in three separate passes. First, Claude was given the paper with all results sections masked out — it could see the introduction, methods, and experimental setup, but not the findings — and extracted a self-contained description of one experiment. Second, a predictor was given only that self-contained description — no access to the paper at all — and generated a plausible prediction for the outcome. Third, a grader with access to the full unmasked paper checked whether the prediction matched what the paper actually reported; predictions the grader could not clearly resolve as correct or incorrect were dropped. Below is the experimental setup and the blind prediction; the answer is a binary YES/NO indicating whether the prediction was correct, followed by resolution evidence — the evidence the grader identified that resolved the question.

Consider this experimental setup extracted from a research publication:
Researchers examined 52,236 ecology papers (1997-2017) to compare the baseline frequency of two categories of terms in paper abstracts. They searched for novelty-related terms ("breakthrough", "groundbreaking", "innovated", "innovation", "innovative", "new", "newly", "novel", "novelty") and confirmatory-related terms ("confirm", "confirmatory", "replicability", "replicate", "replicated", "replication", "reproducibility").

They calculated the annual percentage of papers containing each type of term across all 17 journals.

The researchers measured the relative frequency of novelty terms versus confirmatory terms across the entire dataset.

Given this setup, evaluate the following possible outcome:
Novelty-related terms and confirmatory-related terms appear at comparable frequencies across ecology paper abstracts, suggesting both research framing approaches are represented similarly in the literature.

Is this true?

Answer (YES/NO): NO